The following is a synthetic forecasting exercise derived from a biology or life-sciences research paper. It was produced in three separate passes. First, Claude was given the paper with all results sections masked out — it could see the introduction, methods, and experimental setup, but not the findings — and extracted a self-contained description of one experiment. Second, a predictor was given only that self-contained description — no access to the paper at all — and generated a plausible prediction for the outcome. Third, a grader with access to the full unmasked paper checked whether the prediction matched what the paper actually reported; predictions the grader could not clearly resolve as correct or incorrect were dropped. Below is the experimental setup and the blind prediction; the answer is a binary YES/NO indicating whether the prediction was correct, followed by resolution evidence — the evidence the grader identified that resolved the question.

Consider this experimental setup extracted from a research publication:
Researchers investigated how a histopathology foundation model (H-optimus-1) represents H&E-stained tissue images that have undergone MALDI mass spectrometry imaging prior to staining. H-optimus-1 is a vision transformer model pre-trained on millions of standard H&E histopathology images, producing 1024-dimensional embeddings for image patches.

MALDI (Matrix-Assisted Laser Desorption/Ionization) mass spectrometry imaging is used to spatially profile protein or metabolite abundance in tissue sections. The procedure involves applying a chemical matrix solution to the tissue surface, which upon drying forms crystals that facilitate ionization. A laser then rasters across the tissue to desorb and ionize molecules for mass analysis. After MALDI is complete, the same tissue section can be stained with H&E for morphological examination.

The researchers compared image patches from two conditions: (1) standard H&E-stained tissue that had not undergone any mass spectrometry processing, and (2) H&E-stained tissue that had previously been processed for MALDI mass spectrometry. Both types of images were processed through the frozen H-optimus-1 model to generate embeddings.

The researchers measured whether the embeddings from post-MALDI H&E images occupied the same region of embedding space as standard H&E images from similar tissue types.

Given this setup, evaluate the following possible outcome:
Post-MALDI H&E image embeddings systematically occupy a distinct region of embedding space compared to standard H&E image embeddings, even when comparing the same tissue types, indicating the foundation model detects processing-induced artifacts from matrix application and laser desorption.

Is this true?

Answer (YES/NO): YES